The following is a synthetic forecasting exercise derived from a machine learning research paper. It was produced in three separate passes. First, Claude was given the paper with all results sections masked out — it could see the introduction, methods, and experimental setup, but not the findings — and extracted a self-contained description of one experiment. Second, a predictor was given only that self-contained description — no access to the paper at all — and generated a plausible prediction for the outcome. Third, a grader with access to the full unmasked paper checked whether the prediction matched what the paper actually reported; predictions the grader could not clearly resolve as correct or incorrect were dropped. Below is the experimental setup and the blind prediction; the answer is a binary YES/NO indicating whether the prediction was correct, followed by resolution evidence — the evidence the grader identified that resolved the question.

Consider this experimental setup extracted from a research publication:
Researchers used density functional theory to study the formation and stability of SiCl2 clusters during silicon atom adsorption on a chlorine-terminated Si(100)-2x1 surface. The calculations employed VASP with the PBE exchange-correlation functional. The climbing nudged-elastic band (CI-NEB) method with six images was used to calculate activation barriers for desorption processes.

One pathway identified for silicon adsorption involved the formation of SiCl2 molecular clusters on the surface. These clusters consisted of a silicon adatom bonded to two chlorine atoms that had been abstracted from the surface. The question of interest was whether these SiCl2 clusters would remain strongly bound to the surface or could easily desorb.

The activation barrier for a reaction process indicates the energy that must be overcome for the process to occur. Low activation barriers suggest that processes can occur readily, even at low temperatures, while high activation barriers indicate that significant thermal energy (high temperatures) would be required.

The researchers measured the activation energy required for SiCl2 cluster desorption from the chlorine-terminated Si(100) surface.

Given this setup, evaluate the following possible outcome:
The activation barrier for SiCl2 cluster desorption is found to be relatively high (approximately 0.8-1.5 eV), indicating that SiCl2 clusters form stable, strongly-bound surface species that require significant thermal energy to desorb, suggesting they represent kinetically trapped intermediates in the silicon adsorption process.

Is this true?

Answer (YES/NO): NO